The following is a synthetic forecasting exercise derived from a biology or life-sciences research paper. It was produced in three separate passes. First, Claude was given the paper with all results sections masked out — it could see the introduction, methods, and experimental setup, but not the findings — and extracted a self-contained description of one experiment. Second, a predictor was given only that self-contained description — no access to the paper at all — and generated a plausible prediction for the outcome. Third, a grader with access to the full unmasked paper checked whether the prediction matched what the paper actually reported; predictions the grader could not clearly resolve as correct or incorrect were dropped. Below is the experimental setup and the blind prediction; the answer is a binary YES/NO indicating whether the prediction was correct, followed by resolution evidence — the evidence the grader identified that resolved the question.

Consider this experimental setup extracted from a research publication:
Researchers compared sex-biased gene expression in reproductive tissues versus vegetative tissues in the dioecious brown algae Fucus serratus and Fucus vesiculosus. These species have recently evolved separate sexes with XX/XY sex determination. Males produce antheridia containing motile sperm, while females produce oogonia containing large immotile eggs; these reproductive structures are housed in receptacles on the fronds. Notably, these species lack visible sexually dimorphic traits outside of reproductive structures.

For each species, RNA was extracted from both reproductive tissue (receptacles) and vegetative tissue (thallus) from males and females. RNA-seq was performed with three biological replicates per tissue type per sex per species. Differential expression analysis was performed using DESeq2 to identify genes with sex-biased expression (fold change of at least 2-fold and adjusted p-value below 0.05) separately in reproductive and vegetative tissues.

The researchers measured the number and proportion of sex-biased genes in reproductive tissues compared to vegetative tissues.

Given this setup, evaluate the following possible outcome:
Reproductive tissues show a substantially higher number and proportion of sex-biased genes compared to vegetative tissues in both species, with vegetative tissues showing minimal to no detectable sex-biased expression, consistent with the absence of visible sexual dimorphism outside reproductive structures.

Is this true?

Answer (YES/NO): YES